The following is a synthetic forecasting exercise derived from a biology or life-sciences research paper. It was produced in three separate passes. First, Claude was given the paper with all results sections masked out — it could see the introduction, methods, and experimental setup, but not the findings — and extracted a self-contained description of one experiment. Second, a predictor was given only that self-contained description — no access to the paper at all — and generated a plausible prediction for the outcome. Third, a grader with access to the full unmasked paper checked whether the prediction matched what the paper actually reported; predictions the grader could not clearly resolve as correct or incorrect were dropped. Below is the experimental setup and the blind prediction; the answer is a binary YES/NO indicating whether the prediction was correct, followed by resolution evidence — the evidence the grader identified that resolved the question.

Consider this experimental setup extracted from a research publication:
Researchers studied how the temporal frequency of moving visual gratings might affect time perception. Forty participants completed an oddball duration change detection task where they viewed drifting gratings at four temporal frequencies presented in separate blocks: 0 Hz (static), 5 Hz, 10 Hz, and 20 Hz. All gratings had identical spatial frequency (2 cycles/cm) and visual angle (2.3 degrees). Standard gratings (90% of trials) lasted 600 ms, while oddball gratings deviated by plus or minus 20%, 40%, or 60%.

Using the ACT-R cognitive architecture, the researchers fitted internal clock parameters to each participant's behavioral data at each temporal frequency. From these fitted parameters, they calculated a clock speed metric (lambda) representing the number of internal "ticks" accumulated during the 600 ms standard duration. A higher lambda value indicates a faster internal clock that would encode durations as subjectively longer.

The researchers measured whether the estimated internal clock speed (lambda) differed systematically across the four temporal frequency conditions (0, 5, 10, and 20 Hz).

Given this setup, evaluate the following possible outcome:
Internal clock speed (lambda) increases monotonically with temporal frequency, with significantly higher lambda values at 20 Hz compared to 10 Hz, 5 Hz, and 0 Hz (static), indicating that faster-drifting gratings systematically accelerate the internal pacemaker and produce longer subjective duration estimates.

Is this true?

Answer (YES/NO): NO